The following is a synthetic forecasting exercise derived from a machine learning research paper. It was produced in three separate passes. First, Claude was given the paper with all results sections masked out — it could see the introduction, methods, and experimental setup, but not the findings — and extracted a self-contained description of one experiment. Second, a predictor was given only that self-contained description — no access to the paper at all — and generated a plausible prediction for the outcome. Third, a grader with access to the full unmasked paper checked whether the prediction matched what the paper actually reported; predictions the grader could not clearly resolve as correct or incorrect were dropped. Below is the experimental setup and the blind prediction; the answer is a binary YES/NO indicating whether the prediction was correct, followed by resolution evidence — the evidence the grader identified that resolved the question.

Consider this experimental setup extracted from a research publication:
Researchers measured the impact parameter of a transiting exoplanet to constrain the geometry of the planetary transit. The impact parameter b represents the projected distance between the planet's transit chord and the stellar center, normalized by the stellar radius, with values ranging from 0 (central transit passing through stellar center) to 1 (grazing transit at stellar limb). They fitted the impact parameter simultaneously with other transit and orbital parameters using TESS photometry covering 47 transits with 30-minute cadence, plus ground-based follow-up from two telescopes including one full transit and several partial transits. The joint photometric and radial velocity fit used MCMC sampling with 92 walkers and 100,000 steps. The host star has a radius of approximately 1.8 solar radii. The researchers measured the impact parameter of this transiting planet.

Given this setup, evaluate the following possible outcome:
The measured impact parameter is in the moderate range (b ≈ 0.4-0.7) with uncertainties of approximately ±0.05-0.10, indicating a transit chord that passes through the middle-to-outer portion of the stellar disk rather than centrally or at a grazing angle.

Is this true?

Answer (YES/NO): YES